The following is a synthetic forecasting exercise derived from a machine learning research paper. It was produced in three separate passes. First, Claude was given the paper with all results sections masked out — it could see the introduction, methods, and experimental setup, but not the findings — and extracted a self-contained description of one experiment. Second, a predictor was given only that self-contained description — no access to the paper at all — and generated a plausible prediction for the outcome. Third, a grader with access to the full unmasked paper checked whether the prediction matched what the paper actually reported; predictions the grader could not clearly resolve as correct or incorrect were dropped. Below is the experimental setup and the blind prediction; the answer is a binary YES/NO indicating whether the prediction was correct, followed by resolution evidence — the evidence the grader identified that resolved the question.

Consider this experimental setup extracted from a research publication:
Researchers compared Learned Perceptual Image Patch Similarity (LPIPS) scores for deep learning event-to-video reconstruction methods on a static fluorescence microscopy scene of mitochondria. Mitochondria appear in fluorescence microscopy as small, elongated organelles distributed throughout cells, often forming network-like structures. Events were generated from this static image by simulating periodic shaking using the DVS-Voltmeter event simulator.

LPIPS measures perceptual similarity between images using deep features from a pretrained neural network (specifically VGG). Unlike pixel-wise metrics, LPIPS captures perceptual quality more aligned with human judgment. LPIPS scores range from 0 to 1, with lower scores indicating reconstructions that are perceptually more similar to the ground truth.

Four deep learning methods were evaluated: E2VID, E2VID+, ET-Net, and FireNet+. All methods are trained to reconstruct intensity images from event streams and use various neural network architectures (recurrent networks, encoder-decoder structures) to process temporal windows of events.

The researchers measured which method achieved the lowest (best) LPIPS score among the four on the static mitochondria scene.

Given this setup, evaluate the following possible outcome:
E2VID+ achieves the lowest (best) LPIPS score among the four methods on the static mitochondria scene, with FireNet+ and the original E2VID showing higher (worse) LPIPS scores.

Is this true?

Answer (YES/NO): NO